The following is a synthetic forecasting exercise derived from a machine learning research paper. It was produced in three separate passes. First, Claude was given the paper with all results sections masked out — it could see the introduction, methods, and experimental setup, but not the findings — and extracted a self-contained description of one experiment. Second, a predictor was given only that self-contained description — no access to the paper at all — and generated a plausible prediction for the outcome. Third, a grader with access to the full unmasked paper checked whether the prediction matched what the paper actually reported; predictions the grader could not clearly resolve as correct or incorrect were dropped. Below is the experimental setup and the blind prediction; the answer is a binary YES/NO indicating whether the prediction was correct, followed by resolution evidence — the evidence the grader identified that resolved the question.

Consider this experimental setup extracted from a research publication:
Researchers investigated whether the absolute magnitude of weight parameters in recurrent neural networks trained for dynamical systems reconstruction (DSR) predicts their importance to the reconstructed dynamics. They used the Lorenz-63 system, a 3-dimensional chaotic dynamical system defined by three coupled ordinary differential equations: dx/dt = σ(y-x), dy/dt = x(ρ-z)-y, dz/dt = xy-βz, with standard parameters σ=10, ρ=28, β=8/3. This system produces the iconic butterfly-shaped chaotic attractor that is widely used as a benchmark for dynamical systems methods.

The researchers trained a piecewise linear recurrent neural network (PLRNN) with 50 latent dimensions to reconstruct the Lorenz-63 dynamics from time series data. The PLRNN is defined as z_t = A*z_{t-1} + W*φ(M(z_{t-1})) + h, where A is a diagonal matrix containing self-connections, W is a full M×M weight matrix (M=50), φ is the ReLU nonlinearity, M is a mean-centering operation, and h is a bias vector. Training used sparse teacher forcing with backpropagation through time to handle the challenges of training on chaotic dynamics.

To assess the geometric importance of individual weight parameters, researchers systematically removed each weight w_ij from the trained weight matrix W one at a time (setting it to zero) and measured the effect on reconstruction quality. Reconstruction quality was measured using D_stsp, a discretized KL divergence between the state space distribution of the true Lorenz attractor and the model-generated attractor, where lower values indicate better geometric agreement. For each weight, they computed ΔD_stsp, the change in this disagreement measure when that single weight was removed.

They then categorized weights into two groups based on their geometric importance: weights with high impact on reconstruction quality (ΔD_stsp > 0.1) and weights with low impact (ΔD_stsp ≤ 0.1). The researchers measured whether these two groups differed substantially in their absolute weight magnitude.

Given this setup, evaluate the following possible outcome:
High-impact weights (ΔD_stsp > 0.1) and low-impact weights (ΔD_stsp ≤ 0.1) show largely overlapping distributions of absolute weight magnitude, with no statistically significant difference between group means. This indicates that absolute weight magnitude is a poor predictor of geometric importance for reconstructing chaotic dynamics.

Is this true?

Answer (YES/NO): YES